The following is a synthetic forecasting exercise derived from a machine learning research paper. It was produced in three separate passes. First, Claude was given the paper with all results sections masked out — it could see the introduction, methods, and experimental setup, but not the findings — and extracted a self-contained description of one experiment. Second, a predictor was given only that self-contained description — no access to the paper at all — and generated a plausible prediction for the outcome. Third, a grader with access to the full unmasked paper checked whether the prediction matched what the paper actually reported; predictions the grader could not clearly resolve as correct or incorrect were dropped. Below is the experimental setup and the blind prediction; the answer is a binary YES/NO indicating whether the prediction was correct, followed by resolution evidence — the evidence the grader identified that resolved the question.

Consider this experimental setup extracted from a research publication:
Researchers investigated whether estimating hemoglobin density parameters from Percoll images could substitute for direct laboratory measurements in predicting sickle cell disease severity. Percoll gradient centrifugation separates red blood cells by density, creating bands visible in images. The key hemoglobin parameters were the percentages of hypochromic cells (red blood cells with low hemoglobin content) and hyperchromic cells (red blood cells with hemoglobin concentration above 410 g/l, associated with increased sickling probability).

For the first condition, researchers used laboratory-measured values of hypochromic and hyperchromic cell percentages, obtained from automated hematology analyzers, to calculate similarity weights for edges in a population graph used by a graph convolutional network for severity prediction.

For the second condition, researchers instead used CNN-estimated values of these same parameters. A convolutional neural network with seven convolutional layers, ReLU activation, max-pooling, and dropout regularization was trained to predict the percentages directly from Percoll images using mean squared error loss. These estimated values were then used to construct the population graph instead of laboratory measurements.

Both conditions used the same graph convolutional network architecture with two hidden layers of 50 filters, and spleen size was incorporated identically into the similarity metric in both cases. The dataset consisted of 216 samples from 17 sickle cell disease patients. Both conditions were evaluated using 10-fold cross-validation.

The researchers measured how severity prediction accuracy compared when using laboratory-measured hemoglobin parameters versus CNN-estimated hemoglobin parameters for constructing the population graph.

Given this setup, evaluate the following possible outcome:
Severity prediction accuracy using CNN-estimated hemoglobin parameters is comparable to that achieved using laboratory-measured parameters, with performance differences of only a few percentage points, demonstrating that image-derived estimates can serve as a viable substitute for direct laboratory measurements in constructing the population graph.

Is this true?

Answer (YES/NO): YES